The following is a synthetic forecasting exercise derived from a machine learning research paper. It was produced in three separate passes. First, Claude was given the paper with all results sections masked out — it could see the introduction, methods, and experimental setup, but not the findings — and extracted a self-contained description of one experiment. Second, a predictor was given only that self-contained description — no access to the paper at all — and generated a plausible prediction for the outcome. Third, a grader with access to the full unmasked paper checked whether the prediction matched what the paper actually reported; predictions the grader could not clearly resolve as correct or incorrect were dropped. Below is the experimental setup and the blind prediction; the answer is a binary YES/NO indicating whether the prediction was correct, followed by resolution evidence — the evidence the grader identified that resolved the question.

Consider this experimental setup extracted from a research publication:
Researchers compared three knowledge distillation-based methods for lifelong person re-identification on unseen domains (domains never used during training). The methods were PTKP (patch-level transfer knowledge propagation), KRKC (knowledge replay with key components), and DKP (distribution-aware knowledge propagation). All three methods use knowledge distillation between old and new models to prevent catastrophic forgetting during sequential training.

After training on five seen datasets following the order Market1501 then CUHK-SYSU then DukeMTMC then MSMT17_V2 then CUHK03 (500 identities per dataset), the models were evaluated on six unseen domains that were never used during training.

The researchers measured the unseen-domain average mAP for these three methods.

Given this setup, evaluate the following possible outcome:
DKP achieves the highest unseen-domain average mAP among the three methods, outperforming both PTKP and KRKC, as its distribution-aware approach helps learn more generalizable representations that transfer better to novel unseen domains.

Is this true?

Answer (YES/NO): NO